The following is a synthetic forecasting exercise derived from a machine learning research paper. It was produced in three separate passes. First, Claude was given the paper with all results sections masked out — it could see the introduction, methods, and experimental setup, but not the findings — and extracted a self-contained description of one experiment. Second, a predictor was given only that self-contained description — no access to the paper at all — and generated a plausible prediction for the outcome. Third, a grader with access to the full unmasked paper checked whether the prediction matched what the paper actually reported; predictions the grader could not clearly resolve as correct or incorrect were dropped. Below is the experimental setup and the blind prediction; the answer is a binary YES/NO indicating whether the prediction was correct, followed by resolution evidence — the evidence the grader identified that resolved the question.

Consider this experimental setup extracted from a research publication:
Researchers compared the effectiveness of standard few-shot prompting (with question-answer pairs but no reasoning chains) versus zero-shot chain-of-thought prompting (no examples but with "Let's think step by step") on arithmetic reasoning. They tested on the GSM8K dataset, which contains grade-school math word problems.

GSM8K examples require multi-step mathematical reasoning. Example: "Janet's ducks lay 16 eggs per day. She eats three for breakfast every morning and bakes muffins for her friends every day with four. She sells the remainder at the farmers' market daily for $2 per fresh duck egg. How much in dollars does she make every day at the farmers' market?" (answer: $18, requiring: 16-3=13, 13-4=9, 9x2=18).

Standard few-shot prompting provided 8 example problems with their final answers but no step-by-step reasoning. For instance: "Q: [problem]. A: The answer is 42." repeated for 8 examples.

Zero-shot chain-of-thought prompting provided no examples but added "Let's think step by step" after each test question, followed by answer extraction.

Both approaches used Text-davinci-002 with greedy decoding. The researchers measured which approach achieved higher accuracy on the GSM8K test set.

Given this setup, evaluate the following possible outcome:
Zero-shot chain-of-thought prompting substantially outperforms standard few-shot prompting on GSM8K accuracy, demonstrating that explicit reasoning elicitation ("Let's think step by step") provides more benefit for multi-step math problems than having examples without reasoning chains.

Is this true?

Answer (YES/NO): YES